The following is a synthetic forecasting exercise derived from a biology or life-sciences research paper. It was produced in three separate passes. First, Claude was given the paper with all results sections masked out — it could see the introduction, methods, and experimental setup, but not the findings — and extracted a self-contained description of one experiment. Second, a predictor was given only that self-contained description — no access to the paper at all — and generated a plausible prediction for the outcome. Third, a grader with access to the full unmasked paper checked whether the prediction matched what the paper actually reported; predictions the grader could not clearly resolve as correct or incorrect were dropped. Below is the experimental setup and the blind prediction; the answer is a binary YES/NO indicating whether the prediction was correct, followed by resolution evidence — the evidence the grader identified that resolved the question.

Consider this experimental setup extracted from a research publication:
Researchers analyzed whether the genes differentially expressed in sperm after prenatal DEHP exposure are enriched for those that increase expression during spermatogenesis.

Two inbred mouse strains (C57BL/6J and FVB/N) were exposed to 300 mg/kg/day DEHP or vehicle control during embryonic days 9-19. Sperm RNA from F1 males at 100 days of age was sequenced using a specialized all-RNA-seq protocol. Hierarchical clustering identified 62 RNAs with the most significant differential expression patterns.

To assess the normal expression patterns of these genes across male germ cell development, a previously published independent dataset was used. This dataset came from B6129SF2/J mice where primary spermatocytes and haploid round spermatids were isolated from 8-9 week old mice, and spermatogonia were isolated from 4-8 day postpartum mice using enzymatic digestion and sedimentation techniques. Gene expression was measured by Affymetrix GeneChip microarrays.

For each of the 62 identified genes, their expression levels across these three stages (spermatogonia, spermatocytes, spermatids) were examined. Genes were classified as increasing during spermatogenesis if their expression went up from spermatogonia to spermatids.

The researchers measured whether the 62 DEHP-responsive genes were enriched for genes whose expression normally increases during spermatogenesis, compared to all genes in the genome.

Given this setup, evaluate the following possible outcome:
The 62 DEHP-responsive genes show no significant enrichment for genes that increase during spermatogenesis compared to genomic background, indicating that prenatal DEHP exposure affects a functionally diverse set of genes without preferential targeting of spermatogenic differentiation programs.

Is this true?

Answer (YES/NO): NO